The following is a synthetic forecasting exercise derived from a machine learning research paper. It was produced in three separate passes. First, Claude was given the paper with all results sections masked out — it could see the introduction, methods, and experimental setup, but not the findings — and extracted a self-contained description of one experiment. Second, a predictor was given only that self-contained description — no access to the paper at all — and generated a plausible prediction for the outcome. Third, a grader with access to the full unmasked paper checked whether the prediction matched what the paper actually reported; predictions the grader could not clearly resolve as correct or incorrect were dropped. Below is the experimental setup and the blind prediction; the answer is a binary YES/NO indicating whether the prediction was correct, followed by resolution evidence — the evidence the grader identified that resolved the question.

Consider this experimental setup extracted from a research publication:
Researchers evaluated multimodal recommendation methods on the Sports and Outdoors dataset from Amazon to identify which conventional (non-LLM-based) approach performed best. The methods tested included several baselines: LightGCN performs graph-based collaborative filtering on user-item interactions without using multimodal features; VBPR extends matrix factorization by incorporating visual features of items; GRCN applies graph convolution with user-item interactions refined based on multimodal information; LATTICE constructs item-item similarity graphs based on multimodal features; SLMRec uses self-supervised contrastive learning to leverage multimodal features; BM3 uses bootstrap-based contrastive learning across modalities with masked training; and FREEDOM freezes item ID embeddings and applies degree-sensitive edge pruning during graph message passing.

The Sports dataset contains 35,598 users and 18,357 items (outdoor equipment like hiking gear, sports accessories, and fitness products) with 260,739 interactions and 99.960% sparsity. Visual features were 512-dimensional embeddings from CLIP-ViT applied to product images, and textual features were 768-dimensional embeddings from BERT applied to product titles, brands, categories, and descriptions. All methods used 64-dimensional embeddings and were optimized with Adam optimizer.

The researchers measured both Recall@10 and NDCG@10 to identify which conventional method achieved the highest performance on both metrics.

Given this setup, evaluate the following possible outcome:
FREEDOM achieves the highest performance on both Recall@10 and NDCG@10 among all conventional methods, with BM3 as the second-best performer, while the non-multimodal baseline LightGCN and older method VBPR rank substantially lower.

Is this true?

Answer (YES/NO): NO